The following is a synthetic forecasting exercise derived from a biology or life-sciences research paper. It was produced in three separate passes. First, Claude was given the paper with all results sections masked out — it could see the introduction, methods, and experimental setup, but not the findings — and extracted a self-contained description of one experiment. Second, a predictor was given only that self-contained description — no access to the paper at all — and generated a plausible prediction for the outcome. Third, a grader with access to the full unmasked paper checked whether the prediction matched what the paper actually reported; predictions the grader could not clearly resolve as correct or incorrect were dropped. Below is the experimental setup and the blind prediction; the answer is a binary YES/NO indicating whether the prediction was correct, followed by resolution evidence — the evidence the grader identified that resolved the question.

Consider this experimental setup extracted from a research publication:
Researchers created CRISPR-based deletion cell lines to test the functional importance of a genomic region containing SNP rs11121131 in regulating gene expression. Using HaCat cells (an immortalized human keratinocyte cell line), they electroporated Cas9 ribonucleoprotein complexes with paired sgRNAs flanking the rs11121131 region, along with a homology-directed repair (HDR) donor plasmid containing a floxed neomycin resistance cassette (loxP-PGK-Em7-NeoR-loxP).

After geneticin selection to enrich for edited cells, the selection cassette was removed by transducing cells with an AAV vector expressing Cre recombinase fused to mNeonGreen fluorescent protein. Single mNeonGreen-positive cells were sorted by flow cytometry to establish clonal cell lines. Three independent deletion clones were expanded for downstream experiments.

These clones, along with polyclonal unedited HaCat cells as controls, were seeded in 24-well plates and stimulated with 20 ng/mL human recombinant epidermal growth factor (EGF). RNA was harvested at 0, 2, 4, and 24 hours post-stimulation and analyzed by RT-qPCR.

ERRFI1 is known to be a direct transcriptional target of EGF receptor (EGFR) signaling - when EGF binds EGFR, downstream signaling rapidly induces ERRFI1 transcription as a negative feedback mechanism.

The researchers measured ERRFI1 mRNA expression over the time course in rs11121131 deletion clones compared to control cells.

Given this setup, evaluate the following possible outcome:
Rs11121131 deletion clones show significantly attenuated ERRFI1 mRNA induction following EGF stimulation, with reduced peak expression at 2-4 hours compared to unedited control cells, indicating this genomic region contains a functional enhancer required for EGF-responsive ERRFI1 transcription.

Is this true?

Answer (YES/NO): YES